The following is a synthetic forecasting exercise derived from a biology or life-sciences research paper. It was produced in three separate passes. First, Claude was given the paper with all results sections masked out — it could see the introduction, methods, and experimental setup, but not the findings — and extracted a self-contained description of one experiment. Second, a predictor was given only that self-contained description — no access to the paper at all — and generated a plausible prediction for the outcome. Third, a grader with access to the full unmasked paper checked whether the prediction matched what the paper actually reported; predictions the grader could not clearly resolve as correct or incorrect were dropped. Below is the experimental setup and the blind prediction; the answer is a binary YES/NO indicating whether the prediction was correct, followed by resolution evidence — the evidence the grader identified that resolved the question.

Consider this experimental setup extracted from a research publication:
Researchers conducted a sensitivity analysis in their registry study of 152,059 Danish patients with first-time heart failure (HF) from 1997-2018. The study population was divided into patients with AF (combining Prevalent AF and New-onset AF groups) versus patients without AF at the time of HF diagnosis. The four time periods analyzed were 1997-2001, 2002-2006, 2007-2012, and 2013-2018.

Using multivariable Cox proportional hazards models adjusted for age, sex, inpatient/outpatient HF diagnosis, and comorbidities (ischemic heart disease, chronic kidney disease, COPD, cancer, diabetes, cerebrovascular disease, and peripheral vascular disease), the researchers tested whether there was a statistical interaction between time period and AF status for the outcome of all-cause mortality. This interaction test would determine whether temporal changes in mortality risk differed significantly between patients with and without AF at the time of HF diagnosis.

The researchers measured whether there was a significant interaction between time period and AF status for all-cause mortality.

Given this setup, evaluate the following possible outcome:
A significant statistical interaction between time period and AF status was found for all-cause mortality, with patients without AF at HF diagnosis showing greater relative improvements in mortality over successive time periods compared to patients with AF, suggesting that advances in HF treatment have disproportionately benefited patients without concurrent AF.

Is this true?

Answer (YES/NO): YES